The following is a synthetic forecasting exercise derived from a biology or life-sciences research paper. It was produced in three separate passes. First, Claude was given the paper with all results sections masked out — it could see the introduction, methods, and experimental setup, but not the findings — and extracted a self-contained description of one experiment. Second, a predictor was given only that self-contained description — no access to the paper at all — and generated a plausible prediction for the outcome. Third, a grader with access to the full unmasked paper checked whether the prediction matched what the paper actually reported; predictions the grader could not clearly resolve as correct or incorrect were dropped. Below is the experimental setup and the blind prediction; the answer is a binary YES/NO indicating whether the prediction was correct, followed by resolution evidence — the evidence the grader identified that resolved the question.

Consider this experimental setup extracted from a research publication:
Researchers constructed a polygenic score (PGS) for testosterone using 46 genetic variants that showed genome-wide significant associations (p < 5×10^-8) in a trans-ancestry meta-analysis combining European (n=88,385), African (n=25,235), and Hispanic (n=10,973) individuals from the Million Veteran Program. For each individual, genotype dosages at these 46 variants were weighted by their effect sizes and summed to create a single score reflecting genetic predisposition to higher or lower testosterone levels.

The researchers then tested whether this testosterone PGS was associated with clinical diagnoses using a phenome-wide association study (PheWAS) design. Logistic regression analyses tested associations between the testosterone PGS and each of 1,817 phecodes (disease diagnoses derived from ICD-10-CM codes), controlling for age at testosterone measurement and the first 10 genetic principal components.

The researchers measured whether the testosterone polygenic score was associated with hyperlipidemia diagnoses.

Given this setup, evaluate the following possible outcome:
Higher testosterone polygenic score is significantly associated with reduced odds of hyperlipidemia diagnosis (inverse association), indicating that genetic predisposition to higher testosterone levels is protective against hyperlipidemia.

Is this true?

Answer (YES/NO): YES